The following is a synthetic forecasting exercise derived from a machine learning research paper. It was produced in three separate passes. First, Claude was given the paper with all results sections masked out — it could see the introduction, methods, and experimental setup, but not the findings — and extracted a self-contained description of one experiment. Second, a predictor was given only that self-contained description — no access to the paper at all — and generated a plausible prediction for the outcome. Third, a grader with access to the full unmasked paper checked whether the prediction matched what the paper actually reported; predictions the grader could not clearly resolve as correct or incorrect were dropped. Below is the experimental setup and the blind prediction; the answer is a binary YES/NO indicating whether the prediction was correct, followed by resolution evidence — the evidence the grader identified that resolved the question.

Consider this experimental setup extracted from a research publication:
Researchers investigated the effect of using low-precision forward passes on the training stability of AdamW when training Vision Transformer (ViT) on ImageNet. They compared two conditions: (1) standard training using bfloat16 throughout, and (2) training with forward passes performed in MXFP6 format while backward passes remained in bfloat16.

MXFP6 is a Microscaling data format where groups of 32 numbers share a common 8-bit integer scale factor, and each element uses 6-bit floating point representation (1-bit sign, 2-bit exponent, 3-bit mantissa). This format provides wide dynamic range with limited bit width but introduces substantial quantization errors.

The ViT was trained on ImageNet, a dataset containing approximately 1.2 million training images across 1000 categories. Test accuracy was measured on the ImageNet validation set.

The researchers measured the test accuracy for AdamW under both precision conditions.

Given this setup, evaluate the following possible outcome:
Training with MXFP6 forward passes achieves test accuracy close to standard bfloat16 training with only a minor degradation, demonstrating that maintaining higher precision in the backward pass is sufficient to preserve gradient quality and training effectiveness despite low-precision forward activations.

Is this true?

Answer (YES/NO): YES